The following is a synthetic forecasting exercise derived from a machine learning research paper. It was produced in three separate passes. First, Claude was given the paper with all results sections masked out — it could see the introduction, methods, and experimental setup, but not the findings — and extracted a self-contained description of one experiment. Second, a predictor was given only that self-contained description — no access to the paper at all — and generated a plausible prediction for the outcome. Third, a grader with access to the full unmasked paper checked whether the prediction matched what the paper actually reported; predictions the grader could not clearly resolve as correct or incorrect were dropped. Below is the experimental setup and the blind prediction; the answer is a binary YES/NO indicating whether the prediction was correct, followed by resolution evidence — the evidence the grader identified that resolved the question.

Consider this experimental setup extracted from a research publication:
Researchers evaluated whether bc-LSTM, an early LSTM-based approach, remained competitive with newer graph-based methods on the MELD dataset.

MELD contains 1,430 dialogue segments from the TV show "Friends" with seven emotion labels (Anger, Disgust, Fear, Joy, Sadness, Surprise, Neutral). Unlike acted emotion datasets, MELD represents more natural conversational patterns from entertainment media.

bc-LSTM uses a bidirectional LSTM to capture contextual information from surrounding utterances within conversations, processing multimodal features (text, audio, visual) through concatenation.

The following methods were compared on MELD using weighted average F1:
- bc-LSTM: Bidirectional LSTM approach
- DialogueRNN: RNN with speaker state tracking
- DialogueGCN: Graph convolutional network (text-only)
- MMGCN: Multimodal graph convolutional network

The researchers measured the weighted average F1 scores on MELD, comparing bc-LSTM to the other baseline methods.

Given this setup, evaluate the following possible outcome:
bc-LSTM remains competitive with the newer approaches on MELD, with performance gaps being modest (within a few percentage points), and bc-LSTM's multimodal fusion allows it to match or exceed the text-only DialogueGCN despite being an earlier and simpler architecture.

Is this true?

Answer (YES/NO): YES